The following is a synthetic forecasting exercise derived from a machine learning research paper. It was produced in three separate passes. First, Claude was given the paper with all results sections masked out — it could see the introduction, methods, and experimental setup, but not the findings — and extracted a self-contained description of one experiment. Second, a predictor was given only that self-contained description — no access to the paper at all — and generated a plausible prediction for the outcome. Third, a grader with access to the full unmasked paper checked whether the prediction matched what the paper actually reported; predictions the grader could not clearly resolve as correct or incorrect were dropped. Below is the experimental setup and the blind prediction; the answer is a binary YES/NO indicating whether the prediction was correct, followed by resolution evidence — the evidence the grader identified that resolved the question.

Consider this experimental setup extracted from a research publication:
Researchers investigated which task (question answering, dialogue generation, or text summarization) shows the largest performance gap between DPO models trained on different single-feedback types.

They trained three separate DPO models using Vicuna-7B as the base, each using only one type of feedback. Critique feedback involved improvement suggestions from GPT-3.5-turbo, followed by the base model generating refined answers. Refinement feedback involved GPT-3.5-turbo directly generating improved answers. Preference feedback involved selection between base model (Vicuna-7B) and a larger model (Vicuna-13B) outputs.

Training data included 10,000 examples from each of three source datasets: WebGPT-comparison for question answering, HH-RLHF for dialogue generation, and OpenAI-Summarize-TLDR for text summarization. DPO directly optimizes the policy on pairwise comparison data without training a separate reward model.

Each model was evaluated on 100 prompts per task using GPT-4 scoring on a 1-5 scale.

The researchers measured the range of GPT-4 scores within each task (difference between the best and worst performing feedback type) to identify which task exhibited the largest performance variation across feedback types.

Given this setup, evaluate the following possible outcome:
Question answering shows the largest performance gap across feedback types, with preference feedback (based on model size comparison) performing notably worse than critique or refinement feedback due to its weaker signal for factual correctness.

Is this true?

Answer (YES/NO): NO